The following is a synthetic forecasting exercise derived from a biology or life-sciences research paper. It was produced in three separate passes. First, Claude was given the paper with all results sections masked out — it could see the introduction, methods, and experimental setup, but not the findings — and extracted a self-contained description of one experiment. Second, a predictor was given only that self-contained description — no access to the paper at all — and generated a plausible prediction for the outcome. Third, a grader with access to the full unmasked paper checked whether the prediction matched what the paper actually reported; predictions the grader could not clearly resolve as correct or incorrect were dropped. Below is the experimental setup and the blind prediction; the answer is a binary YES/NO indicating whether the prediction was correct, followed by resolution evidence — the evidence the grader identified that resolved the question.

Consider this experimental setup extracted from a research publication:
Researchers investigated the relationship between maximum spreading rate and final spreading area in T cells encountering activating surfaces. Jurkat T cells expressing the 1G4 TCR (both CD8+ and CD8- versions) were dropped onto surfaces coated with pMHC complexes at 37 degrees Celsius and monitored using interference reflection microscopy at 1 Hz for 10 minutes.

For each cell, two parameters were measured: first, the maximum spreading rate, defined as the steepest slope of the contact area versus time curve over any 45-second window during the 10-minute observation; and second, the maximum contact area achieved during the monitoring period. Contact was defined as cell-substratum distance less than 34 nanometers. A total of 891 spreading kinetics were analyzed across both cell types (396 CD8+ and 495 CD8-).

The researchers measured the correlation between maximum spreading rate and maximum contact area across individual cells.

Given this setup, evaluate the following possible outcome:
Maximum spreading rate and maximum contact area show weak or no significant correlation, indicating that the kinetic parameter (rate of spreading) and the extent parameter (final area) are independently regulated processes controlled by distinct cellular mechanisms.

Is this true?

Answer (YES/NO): NO